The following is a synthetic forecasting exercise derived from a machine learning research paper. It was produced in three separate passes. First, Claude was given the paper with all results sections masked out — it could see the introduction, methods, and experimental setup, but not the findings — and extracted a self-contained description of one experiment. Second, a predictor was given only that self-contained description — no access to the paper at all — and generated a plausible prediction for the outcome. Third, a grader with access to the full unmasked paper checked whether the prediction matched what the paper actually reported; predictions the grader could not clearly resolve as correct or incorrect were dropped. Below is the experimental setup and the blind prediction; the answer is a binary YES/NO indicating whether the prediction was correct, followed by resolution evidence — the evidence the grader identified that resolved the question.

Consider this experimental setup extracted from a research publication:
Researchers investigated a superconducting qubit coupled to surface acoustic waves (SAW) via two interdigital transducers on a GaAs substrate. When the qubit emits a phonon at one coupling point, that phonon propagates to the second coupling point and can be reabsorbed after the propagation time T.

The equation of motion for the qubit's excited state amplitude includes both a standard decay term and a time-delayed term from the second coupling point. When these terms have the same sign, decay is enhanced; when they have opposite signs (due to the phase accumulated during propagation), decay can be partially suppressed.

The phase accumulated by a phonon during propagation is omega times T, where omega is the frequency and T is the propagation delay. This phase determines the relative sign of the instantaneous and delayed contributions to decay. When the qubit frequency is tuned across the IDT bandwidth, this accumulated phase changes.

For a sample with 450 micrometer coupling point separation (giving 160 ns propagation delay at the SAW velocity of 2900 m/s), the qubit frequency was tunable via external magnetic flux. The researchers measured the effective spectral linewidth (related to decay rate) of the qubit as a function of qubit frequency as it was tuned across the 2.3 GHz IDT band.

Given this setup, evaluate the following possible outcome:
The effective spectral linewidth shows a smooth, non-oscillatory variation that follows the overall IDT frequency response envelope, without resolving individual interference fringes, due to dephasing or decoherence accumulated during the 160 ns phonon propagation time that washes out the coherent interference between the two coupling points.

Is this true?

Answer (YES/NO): NO